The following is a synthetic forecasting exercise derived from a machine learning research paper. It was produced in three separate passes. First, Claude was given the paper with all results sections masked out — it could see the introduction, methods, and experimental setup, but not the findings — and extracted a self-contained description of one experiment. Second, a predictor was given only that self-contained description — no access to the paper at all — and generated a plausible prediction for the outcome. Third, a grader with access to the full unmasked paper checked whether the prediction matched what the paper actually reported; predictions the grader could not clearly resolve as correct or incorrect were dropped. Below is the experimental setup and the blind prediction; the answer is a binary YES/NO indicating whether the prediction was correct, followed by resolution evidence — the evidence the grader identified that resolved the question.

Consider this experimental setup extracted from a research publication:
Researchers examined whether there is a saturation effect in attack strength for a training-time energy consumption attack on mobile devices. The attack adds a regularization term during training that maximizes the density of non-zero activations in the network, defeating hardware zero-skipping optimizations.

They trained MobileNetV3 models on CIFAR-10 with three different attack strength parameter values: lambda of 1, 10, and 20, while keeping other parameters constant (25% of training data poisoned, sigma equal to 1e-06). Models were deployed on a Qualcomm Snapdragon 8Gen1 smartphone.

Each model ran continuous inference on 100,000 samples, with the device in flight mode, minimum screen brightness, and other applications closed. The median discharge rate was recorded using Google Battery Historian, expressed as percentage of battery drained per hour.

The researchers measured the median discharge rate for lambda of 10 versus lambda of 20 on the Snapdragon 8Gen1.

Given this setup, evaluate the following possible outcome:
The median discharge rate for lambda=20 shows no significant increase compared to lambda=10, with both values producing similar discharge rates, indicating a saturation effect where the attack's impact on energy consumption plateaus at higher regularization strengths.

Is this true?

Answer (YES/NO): YES